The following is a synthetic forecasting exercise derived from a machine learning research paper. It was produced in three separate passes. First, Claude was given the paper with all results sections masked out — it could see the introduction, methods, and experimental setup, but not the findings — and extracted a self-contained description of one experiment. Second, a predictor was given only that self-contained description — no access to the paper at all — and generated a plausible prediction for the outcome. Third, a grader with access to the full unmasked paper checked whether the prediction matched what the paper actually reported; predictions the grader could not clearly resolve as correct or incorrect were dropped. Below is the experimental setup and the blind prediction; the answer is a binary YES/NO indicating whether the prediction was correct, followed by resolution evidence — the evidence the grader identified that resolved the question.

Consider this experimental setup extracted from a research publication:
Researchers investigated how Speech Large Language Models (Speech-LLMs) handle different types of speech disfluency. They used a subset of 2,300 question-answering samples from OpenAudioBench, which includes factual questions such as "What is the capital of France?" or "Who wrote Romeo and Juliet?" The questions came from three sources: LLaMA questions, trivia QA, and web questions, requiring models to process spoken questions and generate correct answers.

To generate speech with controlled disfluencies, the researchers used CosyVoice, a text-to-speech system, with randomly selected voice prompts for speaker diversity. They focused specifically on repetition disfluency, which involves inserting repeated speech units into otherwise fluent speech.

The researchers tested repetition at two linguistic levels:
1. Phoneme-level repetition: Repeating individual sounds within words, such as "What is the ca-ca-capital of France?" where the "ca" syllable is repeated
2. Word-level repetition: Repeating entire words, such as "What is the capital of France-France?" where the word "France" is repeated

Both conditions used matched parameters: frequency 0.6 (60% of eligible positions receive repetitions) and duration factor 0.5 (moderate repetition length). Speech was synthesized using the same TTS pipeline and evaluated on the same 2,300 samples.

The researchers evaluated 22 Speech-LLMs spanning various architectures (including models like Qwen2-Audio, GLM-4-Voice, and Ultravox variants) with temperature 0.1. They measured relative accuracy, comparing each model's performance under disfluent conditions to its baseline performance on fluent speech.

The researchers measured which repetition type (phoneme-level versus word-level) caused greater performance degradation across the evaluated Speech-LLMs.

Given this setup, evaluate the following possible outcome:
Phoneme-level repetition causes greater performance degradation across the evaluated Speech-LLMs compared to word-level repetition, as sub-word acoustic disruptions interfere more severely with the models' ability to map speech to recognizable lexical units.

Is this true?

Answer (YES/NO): YES